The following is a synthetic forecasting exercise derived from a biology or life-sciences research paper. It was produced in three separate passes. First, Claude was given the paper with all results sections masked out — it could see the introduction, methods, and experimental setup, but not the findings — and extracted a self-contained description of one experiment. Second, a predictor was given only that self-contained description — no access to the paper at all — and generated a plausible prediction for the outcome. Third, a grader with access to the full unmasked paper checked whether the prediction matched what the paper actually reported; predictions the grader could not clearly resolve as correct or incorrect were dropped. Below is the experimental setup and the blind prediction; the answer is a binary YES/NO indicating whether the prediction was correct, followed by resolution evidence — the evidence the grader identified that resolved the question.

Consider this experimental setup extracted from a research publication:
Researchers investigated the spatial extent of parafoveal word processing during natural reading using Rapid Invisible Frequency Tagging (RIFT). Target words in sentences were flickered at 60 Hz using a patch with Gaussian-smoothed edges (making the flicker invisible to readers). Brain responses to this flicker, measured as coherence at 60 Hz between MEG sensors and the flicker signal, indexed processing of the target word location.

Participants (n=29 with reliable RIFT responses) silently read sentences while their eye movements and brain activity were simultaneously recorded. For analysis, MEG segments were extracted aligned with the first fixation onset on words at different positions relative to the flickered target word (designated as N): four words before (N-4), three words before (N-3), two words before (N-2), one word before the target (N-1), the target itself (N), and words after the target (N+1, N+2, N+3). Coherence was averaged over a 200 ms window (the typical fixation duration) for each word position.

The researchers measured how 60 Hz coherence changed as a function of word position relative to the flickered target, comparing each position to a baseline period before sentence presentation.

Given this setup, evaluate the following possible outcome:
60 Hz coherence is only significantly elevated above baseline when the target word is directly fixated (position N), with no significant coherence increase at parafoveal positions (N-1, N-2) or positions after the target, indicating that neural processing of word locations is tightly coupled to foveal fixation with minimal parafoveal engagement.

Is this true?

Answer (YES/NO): NO